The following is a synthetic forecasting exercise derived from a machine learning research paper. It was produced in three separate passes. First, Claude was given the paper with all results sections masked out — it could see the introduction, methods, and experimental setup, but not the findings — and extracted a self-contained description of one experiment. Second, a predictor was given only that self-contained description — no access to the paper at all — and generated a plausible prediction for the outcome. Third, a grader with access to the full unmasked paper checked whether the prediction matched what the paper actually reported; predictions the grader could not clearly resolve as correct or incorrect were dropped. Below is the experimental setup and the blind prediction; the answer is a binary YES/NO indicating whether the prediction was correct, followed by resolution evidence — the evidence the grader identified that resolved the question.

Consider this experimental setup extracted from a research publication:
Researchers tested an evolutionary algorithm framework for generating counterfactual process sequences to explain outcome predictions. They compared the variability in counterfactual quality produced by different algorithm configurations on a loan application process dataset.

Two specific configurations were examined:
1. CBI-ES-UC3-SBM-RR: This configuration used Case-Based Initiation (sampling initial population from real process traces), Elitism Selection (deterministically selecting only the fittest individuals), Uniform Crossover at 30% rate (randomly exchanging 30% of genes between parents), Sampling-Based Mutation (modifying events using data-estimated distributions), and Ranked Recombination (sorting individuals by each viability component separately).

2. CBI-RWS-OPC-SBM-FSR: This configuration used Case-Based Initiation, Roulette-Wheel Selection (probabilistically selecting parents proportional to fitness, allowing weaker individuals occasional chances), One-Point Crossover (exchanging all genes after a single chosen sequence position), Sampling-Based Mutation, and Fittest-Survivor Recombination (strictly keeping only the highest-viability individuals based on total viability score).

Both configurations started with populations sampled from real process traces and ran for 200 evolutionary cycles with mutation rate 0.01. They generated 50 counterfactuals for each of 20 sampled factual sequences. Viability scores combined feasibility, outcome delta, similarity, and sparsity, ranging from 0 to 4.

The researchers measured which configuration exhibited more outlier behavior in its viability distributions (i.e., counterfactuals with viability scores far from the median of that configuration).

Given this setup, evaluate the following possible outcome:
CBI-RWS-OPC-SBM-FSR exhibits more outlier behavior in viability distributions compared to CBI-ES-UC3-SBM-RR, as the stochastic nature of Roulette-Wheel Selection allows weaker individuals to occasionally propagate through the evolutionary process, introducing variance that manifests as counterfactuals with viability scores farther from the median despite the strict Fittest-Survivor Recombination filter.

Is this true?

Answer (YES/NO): YES